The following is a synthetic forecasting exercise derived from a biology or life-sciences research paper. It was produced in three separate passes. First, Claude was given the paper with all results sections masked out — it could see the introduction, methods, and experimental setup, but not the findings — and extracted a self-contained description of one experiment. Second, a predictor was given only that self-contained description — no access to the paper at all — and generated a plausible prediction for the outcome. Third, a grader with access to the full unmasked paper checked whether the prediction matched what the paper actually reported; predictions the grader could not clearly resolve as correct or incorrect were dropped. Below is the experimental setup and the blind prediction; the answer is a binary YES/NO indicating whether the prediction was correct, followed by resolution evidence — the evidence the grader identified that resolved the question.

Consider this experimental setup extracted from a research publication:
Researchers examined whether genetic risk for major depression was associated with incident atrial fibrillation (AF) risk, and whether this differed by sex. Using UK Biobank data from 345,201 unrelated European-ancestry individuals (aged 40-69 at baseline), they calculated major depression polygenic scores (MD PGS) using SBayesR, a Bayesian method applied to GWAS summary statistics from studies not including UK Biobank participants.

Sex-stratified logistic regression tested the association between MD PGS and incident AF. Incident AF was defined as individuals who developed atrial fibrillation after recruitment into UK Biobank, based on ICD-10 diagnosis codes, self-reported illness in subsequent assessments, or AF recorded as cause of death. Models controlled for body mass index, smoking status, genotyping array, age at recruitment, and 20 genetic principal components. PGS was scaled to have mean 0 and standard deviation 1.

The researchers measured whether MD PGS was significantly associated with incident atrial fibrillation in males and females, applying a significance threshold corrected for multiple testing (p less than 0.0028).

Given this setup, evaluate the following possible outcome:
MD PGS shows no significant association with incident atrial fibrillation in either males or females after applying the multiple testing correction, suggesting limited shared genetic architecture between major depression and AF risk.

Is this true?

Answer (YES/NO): YES